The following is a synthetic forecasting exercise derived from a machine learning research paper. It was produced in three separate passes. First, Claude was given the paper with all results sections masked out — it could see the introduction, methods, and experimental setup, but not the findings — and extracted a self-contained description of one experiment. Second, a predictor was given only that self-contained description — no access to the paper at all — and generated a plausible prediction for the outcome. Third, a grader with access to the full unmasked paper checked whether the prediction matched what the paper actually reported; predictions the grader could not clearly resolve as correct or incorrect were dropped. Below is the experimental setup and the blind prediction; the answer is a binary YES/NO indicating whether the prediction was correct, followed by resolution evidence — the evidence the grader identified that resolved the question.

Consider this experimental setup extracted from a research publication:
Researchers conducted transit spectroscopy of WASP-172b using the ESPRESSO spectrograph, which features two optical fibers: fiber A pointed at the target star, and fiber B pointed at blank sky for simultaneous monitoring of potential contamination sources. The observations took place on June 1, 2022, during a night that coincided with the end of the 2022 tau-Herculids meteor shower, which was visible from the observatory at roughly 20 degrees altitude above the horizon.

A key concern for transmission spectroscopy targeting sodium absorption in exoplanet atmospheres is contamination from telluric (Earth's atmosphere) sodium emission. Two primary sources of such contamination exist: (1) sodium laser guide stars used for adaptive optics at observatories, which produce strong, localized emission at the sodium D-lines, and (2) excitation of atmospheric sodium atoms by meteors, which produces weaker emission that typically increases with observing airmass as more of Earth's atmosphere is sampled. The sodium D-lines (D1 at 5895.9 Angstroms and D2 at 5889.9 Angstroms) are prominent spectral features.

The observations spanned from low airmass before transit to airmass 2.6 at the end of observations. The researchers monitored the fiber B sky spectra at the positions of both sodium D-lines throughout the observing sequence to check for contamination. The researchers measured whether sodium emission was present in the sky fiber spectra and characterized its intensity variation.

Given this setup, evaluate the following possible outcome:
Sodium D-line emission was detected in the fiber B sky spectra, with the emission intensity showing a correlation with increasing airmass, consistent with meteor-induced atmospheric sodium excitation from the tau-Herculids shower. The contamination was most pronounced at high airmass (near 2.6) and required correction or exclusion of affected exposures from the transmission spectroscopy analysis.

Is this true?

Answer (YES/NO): NO